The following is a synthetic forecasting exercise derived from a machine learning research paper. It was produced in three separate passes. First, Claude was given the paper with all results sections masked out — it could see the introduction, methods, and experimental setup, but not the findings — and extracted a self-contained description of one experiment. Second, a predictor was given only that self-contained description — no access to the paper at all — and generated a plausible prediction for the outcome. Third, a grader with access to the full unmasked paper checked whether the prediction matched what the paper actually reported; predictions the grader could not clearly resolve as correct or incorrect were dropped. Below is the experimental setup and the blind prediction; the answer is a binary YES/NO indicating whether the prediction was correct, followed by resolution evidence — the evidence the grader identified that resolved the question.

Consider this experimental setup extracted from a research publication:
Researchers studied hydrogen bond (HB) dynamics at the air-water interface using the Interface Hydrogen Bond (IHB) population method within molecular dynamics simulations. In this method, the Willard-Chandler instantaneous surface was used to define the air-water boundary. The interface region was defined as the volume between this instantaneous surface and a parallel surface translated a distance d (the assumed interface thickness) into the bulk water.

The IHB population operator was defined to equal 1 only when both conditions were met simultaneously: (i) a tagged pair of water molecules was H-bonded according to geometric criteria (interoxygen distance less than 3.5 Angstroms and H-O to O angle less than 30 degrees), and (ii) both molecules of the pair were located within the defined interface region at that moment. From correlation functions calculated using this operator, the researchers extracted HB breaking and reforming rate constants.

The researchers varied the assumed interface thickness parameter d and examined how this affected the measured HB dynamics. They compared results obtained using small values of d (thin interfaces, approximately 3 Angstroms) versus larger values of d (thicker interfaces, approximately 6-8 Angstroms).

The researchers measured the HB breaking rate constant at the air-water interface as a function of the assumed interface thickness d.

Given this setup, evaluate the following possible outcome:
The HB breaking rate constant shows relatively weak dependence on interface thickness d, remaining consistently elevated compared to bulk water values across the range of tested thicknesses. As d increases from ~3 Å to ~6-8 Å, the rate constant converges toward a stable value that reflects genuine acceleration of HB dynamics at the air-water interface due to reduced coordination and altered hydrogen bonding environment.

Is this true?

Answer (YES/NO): NO